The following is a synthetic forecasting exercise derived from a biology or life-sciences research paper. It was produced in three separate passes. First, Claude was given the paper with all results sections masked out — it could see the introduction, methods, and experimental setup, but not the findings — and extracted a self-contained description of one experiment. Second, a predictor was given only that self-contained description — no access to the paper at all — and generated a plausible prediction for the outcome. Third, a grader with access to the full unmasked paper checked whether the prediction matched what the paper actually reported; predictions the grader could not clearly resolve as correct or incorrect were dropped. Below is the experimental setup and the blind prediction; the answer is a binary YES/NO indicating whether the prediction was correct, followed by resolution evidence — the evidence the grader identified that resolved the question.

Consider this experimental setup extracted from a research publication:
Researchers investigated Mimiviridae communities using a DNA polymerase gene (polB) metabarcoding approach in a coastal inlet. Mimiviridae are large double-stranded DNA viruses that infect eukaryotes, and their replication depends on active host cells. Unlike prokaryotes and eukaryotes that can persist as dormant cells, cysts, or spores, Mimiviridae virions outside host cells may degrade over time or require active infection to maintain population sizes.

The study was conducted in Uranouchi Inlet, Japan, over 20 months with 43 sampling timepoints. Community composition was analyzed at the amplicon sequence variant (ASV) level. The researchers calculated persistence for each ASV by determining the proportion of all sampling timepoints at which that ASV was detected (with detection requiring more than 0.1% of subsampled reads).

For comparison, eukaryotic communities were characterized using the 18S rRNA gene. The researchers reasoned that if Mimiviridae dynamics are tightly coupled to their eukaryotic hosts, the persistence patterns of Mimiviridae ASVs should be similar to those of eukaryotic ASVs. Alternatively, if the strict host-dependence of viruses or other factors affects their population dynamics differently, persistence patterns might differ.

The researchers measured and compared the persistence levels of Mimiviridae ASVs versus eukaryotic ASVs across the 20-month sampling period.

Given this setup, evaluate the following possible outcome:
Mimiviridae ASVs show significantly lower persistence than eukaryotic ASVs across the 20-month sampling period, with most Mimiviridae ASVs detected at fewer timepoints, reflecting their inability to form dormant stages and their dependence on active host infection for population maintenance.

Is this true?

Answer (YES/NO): YES